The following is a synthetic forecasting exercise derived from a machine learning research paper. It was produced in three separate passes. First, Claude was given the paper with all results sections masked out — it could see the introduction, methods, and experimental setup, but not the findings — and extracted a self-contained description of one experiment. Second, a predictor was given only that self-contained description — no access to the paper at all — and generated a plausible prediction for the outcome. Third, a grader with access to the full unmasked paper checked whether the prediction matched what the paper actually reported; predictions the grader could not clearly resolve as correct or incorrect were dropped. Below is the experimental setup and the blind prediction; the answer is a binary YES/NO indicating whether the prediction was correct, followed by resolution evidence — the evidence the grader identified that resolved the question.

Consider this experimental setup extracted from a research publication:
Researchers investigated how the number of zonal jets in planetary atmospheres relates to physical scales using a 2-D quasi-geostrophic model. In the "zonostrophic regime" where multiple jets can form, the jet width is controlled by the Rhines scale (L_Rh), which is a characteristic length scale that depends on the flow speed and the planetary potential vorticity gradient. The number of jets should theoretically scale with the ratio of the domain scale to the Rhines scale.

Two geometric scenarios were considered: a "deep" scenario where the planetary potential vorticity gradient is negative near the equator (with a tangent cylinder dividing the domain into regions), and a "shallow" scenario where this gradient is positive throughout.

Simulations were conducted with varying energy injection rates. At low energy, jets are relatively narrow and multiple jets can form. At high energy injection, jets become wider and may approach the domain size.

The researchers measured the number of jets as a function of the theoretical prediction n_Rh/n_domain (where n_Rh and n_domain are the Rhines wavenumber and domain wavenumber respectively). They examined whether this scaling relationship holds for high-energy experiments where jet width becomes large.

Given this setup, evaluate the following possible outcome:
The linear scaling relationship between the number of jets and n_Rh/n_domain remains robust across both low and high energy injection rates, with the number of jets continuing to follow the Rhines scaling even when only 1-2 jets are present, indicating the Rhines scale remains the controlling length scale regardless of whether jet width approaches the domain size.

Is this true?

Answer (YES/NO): NO